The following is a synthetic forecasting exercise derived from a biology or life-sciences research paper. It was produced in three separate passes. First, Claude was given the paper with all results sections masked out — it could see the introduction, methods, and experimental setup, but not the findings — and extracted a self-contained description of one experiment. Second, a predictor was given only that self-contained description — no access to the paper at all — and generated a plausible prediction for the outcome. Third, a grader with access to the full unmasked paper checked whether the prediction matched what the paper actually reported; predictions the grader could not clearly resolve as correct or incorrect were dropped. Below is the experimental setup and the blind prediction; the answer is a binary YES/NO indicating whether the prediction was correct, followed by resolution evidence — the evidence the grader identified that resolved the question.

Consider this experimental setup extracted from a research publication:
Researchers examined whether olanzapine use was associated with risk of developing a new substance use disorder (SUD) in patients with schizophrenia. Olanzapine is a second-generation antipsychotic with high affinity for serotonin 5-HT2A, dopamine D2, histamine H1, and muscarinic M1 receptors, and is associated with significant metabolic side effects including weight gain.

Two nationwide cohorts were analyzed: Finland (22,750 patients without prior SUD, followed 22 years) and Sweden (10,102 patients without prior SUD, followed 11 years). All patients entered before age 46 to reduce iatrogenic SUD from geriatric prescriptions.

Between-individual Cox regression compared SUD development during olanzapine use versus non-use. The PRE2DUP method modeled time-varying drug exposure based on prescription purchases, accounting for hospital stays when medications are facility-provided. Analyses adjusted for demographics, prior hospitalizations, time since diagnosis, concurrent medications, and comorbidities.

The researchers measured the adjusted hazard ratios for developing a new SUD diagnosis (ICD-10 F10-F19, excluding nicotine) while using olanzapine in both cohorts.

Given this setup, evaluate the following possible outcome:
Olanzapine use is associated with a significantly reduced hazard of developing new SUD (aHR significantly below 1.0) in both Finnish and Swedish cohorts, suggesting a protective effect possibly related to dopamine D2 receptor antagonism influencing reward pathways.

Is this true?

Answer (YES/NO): YES